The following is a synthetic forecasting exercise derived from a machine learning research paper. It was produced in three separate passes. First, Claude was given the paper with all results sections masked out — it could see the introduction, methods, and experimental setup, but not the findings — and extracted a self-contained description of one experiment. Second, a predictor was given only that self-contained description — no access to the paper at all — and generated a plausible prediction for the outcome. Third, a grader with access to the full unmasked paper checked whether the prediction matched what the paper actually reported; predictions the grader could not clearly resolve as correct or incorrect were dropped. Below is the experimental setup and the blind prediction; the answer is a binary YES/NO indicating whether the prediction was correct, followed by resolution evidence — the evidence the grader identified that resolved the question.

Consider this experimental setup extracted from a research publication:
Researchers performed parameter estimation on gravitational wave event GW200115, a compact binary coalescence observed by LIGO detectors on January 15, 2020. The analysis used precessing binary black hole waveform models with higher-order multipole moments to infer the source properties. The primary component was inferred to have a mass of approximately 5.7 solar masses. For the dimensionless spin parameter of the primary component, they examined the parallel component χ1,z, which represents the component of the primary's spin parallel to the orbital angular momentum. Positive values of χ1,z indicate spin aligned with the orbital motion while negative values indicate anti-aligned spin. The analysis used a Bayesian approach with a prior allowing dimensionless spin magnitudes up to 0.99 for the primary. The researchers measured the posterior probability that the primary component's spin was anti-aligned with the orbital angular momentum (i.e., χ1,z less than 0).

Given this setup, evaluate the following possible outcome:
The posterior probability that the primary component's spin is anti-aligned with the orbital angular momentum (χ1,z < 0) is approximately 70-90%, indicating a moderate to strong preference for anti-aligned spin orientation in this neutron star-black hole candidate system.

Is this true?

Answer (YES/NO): YES